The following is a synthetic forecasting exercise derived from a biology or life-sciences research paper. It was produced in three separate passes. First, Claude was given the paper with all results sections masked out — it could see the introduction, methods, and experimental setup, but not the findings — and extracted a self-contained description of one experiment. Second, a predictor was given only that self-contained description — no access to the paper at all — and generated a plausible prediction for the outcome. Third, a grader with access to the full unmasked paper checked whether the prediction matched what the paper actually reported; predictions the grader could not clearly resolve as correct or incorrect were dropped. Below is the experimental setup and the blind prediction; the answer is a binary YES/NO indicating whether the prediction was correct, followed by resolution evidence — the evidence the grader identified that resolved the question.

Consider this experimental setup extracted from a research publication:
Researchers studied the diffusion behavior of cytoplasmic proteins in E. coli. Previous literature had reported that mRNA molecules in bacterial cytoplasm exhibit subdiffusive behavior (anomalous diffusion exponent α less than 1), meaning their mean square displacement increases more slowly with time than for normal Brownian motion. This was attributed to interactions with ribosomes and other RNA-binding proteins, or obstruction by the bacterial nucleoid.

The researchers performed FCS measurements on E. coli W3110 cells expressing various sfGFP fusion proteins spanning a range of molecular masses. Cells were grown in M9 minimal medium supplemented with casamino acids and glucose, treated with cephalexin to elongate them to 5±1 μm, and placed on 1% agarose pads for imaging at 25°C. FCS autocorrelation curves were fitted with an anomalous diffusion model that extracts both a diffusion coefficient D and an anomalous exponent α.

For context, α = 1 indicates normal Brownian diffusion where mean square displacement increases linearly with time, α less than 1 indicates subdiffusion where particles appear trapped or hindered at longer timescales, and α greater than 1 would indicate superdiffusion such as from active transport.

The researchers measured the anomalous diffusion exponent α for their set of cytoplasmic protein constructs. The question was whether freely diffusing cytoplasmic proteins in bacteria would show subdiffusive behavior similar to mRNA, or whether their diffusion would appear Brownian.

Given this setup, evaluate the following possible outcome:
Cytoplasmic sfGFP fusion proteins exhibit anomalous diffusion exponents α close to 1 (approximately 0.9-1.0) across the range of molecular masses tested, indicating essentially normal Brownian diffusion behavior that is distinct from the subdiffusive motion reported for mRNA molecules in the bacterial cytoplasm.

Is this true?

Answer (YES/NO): NO